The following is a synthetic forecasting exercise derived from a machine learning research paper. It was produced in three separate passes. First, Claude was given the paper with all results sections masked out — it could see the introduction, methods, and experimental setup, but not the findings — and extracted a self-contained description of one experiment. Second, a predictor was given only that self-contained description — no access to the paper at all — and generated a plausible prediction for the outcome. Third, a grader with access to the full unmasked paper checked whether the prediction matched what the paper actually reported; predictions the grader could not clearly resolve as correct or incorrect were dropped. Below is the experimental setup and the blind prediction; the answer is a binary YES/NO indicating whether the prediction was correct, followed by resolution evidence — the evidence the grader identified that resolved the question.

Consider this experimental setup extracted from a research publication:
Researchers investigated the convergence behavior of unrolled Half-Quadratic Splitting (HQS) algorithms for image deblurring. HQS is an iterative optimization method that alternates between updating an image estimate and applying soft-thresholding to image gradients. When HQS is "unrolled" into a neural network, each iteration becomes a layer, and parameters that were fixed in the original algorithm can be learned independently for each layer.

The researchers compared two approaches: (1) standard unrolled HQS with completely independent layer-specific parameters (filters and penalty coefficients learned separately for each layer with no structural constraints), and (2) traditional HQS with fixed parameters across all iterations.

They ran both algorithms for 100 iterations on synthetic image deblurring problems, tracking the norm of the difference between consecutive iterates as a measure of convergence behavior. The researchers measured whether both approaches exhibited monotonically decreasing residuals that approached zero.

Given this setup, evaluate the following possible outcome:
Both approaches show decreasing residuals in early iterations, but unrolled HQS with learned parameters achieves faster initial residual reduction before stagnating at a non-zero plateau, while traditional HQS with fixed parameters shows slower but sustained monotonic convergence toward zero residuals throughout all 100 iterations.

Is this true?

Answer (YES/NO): NO